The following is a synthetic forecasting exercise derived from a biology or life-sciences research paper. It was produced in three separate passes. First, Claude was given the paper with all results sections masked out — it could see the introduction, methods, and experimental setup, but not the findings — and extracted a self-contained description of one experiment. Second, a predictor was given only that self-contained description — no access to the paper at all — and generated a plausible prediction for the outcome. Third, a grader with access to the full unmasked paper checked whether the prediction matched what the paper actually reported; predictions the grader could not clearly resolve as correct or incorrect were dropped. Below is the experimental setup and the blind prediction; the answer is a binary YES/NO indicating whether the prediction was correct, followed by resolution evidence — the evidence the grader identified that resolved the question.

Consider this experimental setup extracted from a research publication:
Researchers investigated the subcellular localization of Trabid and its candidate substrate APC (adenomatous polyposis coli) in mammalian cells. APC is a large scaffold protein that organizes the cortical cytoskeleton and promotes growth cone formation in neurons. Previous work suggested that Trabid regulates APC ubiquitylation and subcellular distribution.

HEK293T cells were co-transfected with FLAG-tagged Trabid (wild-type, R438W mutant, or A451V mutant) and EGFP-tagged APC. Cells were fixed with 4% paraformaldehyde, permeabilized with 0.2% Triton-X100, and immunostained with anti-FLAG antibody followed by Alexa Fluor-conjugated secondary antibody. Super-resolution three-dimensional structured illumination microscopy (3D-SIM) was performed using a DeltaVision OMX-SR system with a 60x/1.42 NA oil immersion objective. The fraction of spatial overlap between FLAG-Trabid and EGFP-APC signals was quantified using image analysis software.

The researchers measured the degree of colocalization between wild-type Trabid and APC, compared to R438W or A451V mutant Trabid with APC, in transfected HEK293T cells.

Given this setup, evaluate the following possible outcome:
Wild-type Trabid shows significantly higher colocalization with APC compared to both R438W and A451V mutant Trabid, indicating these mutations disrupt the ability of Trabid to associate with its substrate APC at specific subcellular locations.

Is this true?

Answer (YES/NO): NO